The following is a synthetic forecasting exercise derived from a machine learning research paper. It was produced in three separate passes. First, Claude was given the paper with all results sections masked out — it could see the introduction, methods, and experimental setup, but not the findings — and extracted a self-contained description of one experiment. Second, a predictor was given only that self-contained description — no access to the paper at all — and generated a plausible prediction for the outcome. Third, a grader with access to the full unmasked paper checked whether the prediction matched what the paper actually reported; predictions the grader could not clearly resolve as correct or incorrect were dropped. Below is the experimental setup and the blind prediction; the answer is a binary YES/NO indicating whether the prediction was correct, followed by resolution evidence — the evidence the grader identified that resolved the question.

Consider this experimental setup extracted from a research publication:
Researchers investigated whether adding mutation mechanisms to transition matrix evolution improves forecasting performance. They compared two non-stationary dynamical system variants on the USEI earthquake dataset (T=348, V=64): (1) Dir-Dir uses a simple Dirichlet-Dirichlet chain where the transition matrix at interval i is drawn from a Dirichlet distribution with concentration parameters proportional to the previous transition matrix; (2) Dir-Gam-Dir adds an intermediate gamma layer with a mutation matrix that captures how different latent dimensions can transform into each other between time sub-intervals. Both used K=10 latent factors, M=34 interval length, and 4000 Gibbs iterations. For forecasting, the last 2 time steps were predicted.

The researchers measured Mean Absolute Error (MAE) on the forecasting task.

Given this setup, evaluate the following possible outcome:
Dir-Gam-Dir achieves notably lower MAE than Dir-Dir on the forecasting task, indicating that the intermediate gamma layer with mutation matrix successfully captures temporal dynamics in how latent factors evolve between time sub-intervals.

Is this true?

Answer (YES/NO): YES